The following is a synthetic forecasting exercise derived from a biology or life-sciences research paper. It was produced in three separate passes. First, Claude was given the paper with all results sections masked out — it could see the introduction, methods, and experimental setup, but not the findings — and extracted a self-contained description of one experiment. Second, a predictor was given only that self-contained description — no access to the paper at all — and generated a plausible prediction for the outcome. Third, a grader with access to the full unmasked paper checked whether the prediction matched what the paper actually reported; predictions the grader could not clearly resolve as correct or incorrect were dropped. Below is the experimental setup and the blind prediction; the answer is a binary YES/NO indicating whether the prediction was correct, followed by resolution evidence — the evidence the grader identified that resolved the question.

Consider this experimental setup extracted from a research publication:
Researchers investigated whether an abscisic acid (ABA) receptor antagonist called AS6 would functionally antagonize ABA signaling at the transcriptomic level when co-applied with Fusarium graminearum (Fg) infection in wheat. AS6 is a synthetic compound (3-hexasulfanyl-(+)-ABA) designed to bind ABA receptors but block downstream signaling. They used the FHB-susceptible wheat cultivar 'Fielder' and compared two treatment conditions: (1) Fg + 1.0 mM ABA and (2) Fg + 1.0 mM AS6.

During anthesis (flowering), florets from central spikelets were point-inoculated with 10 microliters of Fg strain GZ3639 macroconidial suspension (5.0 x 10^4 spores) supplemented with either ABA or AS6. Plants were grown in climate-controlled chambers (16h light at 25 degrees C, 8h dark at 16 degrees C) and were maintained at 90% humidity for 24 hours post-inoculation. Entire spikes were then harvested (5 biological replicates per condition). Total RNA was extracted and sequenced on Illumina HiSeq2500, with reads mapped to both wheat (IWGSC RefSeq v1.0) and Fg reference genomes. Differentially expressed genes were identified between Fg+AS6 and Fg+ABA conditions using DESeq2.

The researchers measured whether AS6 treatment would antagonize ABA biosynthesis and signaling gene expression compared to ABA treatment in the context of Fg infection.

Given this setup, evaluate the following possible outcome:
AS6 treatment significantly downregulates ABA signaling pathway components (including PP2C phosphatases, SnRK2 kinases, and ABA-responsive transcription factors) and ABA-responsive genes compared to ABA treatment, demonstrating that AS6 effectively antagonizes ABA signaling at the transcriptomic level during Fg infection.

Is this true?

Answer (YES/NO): NO